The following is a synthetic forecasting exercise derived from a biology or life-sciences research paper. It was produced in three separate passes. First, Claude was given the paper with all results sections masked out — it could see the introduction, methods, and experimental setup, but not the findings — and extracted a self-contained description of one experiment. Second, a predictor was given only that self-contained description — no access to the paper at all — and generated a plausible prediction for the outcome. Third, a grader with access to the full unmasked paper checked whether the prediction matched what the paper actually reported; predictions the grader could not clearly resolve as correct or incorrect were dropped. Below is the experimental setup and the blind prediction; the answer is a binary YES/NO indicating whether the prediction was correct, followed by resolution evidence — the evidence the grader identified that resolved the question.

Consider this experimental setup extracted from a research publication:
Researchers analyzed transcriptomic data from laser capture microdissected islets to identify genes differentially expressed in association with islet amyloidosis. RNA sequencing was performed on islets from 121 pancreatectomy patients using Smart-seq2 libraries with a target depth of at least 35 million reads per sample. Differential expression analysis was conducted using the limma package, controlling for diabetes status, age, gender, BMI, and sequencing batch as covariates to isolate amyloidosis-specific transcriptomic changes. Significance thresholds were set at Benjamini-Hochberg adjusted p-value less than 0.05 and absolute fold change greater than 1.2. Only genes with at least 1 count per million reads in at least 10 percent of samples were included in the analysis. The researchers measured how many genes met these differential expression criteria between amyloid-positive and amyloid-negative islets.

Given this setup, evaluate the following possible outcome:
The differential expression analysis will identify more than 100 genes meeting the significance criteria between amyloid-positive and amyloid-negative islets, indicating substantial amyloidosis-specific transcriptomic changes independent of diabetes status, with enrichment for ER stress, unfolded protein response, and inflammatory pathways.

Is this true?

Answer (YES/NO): NO